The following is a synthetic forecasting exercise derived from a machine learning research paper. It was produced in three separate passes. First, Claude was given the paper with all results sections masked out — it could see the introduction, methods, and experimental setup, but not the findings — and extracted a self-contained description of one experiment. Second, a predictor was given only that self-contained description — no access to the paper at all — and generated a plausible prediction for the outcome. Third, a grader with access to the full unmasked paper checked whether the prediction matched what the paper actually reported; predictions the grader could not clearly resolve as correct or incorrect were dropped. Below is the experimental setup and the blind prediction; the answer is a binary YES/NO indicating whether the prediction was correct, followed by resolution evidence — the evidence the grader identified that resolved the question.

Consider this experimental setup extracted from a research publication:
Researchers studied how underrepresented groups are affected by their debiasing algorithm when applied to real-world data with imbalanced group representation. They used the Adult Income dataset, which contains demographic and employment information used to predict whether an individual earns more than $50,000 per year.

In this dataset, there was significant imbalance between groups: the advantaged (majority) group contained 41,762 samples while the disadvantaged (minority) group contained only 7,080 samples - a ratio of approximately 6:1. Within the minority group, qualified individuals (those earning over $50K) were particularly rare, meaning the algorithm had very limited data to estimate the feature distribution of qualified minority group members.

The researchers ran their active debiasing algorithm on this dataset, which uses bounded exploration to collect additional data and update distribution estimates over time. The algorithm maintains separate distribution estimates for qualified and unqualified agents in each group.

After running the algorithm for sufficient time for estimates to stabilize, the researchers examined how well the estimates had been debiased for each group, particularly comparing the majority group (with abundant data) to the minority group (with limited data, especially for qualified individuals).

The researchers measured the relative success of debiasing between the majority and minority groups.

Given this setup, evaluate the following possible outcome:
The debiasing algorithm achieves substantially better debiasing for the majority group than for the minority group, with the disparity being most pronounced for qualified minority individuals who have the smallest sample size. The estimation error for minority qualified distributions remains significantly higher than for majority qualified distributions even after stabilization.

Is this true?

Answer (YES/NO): YES